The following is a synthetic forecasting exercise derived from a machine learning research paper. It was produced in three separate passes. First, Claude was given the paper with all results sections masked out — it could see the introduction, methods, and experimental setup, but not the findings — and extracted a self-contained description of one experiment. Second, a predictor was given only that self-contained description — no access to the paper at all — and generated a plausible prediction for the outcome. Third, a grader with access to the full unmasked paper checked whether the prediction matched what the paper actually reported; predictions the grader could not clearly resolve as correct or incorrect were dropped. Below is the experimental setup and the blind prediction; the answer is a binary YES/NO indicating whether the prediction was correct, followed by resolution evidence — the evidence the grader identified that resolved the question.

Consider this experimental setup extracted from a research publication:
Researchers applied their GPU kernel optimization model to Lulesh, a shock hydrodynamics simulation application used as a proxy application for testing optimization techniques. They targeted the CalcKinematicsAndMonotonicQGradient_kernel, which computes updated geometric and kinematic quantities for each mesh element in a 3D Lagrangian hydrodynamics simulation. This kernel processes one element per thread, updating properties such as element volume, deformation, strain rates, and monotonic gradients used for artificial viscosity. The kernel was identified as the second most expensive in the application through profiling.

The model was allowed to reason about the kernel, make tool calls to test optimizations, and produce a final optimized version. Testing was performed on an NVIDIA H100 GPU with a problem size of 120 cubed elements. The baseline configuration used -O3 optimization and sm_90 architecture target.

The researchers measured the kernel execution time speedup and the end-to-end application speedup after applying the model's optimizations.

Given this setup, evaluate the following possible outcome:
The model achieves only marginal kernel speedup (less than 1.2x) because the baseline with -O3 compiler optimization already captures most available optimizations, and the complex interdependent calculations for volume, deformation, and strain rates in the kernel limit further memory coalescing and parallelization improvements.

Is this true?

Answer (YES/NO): YES